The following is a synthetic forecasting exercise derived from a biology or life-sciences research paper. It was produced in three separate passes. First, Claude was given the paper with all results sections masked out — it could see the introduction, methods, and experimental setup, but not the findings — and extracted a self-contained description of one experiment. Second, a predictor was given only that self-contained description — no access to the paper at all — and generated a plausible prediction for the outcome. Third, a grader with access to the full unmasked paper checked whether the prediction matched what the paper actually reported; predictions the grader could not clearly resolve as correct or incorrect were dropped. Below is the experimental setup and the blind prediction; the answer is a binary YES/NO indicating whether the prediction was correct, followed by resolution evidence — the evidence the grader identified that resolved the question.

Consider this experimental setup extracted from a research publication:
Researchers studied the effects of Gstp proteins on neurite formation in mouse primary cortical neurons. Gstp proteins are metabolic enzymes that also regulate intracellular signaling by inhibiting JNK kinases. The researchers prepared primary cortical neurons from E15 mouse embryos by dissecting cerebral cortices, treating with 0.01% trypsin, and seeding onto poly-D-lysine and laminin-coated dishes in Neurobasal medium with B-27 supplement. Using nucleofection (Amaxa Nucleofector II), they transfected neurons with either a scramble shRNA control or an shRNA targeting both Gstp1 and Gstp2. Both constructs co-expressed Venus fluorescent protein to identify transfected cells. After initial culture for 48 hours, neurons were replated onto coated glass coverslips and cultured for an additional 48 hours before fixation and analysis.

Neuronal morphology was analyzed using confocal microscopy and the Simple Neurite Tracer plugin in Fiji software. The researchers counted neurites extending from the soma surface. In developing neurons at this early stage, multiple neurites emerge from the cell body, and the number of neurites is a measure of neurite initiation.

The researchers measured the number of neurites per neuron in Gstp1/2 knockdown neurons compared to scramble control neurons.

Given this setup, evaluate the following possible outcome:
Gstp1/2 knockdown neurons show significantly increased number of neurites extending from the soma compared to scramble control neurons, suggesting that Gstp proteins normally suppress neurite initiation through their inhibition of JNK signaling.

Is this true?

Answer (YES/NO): NO